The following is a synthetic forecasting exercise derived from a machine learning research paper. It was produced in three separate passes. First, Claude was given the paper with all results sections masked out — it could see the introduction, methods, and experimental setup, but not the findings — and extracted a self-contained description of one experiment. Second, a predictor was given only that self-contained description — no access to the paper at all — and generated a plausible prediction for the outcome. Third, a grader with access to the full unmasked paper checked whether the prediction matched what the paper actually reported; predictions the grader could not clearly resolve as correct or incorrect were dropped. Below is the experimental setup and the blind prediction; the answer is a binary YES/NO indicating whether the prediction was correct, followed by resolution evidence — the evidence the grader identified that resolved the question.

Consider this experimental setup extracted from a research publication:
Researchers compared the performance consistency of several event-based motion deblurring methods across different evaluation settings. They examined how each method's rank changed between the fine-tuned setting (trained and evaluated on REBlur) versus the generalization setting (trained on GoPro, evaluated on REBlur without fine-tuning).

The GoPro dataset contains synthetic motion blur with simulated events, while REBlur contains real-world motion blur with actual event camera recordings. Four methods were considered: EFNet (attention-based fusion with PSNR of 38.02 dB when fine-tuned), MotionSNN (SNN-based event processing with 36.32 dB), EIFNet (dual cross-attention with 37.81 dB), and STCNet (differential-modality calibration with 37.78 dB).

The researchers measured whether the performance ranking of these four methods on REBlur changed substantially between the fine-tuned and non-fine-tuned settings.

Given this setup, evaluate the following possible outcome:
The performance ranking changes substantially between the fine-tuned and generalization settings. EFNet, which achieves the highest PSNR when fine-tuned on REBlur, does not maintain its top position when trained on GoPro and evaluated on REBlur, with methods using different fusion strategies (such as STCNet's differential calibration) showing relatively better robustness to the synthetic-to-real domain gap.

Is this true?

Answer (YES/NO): YES